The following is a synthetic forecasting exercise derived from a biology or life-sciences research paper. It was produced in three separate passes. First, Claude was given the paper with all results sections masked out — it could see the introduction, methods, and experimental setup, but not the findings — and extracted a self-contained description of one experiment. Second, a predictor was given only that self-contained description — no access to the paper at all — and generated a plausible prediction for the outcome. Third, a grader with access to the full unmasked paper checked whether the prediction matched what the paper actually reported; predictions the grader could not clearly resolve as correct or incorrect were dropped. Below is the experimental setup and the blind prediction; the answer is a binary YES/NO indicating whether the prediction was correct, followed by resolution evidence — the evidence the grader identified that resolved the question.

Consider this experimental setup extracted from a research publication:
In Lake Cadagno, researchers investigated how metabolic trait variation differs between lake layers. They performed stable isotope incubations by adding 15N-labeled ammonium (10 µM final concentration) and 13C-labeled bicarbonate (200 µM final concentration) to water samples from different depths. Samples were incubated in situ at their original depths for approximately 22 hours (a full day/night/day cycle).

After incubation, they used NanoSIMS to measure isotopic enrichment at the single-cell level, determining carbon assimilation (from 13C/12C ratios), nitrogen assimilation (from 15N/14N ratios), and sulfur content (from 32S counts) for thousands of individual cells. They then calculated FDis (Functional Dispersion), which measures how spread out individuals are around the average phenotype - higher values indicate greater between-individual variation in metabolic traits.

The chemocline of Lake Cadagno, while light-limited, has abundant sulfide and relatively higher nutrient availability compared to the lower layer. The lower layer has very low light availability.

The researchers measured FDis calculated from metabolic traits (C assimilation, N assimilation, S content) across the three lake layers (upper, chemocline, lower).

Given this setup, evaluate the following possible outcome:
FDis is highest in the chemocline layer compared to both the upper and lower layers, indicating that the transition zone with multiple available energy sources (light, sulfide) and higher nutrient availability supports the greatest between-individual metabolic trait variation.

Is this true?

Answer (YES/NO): NO